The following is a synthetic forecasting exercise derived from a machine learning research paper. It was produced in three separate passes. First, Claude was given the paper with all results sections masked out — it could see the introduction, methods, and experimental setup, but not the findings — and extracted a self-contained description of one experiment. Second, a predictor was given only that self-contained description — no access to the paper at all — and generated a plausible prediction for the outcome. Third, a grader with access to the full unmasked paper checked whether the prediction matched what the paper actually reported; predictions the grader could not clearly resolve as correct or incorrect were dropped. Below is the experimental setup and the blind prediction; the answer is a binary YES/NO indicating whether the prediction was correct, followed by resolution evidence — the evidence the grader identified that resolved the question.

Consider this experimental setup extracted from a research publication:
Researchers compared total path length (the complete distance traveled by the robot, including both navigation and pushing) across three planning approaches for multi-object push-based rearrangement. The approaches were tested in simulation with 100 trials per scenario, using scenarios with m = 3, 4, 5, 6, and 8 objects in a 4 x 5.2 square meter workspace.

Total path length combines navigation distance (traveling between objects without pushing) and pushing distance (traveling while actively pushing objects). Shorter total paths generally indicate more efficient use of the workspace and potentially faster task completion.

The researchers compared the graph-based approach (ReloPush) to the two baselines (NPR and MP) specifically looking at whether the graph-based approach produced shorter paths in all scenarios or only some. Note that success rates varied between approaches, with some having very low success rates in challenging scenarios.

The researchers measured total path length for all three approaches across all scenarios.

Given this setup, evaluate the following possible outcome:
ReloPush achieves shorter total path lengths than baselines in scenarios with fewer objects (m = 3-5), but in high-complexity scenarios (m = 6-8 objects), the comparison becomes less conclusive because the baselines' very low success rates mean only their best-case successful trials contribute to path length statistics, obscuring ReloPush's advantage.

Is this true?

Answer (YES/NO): NO